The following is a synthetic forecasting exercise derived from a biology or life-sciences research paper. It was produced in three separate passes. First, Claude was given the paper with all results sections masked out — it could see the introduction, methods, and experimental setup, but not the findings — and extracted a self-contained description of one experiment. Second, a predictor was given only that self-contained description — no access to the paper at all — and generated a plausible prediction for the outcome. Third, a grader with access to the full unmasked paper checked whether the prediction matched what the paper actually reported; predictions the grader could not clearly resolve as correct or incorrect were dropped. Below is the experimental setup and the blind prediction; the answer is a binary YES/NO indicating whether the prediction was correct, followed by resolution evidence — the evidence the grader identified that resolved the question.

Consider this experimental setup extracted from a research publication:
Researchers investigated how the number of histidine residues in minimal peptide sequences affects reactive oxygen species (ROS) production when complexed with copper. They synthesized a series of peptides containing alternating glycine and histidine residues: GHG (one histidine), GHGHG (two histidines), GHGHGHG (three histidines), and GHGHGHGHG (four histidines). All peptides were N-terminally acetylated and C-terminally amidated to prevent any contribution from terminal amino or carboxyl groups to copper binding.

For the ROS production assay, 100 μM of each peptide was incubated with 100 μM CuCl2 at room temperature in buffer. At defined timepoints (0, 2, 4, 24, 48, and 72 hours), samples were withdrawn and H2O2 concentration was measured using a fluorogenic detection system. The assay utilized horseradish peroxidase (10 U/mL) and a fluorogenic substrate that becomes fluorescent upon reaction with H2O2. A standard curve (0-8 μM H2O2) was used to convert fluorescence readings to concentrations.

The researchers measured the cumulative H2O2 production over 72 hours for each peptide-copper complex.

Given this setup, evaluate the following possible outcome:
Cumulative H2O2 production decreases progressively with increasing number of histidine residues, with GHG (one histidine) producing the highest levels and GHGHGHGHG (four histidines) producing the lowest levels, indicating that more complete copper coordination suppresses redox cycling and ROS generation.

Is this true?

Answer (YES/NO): NO